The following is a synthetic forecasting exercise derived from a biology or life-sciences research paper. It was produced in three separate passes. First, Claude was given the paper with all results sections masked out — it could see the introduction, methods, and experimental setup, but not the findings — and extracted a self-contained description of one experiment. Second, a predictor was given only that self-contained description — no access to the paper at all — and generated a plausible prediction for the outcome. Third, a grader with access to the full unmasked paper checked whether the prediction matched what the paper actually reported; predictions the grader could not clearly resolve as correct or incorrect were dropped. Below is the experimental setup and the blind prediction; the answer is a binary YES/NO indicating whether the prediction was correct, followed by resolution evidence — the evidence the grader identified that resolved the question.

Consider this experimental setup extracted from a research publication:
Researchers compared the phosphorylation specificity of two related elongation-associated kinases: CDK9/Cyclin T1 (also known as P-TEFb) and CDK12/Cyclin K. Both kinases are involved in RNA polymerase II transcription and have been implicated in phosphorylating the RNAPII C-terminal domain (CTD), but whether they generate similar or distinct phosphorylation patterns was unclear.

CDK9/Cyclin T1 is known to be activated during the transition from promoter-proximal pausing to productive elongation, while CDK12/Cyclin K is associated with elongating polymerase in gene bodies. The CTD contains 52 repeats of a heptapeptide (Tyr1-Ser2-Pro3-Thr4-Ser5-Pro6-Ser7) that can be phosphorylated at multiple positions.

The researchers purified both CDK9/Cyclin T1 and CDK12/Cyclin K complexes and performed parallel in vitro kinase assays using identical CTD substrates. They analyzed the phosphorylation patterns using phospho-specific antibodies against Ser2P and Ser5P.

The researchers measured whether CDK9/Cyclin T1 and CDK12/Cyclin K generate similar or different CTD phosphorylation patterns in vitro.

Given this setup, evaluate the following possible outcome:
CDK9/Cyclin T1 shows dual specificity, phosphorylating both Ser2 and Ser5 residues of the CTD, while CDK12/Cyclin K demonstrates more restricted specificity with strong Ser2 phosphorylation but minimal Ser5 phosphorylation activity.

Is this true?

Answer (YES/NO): NO